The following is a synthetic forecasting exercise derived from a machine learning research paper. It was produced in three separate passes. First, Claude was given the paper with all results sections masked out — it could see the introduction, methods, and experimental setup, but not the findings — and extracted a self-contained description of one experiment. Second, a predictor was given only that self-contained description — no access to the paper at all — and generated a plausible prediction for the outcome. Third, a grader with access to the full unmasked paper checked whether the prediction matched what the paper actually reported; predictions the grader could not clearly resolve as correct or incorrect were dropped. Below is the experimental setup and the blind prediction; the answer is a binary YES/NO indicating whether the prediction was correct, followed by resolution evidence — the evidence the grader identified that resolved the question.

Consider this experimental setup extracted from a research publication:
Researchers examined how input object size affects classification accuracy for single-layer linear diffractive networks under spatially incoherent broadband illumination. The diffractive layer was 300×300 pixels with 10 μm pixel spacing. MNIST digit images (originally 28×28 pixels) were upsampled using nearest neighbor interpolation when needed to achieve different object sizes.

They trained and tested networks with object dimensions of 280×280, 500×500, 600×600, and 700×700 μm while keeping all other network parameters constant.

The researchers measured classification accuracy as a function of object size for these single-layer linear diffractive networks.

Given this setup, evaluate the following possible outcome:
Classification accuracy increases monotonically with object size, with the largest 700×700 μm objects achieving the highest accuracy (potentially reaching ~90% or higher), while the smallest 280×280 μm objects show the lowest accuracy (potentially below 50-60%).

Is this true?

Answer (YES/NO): NO